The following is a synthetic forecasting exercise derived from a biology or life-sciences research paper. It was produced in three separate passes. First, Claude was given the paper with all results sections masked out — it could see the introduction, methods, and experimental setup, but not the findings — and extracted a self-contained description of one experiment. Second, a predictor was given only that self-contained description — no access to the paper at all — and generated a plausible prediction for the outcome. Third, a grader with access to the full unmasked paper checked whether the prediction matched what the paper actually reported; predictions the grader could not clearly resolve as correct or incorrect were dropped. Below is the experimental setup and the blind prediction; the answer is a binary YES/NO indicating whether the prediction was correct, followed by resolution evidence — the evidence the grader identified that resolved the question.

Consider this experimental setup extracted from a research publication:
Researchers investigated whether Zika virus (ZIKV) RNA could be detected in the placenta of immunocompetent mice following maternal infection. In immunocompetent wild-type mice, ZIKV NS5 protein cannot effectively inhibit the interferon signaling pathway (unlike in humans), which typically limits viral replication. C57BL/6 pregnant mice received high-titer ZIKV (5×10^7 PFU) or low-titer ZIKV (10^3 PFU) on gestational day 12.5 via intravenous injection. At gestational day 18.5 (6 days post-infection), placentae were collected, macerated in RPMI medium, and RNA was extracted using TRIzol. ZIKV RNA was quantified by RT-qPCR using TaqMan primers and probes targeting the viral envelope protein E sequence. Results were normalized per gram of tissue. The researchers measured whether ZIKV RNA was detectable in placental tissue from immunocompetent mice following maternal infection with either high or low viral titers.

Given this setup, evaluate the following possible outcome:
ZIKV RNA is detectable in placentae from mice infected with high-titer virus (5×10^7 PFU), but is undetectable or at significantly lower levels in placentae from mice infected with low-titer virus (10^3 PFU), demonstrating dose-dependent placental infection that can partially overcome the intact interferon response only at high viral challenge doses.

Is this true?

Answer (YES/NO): YES